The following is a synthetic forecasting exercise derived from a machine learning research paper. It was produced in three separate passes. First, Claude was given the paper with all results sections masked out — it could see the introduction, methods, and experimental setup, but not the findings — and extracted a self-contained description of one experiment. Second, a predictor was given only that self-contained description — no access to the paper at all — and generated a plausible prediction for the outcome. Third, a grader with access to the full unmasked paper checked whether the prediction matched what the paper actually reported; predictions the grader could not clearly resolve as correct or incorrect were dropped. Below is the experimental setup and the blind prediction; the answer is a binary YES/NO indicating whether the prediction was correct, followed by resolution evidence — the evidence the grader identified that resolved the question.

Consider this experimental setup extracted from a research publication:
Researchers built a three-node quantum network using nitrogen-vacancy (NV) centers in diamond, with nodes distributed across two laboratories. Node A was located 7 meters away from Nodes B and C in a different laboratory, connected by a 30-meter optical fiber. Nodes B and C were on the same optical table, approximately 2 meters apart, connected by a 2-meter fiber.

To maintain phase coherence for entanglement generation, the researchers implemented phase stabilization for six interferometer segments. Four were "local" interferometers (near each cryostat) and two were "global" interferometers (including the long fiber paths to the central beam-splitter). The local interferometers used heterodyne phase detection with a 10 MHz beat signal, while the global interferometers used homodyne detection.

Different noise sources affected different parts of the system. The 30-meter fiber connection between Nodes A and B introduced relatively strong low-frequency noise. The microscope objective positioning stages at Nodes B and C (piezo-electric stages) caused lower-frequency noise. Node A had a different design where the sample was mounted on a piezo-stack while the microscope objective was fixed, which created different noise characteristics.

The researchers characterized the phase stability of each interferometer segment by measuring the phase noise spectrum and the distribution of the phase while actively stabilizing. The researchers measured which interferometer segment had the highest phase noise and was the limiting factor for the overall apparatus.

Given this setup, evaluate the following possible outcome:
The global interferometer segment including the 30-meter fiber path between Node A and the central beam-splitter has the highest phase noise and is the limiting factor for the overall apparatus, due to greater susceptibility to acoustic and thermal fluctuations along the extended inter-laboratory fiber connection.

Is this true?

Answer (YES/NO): NO